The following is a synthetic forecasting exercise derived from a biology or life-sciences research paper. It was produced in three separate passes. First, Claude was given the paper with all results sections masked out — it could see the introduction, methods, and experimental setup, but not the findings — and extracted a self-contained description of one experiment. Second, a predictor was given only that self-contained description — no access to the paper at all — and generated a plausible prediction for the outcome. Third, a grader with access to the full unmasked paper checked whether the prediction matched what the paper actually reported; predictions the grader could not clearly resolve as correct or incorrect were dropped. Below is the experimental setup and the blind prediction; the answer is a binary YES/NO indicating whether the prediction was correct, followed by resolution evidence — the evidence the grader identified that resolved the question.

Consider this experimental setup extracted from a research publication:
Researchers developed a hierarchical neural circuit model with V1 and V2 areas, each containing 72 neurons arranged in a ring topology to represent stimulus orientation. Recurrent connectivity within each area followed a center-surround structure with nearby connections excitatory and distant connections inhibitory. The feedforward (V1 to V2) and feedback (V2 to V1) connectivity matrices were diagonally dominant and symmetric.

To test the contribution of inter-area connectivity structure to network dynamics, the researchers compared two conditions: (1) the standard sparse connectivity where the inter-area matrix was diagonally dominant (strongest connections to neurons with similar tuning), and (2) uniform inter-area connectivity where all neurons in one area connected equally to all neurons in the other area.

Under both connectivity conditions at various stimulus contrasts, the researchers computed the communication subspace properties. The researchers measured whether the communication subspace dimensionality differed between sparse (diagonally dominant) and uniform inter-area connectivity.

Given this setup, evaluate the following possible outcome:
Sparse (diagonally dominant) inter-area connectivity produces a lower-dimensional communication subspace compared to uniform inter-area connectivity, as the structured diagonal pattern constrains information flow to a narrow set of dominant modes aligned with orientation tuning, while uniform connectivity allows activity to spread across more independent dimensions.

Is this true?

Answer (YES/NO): YES